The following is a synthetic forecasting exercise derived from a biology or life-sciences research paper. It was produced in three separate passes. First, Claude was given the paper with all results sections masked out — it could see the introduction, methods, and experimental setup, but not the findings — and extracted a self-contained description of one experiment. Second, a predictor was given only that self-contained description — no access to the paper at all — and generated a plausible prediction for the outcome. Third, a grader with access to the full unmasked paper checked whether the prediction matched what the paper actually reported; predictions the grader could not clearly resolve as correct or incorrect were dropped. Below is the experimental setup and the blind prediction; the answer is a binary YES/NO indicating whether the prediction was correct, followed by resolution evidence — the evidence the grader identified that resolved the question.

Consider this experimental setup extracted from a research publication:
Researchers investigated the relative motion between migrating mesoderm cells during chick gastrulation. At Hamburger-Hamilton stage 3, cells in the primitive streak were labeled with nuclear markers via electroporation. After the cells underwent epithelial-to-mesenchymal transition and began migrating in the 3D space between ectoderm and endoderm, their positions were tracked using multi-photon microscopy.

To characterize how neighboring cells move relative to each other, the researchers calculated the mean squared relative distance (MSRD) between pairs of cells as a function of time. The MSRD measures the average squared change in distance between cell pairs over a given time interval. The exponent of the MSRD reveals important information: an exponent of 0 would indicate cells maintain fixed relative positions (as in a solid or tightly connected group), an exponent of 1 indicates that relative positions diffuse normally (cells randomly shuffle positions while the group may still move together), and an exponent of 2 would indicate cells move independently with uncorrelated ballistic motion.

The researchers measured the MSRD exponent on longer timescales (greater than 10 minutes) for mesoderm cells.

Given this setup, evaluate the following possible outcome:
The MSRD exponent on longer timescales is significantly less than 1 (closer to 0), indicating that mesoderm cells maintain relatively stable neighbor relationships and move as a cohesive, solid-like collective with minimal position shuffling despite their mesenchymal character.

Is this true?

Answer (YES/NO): NO